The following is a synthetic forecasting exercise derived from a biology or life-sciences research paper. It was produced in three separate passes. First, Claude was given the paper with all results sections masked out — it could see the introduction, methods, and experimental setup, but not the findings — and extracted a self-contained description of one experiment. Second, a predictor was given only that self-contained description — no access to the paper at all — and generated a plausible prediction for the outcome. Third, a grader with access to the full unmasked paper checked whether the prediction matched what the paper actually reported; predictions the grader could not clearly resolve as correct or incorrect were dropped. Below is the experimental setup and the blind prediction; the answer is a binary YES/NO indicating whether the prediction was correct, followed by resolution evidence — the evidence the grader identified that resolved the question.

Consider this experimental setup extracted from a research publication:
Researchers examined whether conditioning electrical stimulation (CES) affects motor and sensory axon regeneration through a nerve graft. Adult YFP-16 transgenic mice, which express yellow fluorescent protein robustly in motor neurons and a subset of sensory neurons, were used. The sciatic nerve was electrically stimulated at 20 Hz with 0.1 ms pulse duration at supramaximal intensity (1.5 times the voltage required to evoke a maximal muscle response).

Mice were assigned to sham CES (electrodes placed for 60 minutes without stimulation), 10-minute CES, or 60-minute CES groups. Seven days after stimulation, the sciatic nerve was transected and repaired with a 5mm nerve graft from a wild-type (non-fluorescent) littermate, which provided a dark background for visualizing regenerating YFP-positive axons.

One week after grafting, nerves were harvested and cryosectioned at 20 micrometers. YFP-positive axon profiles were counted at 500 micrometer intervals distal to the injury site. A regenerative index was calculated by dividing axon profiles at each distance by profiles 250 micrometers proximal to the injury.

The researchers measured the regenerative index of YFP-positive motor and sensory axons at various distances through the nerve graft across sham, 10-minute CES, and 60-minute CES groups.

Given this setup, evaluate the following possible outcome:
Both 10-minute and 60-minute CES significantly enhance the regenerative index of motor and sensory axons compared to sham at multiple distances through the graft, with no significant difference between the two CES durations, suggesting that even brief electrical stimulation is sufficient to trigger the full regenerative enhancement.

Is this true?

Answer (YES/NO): NO